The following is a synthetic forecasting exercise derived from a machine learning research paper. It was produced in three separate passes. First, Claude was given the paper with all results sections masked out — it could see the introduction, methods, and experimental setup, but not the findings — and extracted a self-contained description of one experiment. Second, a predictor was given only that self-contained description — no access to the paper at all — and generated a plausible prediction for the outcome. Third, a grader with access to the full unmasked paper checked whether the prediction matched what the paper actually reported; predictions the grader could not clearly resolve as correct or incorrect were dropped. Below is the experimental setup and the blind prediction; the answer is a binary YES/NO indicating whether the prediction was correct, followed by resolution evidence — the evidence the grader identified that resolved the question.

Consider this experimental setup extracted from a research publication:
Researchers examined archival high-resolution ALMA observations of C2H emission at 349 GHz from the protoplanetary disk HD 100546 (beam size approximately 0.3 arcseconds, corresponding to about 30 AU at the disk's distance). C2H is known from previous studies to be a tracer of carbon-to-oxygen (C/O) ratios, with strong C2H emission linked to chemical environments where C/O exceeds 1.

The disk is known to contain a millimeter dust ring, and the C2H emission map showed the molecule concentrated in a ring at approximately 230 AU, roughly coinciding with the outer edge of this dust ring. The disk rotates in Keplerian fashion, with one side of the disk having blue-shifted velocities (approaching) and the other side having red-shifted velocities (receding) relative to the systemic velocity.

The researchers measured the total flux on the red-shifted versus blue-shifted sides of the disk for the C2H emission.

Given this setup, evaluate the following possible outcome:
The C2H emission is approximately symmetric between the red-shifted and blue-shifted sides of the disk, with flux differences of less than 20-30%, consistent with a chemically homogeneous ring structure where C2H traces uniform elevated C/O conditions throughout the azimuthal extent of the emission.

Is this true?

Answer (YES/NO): NO